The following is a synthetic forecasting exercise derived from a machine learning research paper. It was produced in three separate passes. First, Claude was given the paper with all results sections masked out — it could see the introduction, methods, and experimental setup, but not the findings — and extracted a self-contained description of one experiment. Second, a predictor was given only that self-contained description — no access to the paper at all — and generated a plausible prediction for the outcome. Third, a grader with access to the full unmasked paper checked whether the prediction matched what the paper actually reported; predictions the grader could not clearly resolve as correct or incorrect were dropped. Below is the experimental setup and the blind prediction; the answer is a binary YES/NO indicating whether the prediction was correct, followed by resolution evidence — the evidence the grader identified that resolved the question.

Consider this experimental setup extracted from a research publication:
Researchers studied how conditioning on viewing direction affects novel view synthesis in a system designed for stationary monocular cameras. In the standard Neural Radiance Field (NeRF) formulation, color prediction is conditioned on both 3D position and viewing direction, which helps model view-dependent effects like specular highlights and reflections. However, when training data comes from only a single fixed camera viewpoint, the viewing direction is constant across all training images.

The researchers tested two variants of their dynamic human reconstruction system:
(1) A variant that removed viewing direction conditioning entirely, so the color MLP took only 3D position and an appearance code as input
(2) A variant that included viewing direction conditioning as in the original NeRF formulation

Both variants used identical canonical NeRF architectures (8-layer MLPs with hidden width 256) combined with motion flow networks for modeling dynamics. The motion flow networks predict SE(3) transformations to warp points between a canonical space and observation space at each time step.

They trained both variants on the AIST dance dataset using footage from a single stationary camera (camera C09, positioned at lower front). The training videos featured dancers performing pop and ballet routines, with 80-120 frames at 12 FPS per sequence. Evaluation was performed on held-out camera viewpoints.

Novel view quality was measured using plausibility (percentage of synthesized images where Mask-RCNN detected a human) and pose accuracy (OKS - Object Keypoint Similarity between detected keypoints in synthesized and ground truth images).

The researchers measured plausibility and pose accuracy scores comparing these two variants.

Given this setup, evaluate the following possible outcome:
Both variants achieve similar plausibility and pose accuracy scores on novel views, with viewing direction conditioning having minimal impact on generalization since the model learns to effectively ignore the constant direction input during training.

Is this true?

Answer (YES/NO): NO